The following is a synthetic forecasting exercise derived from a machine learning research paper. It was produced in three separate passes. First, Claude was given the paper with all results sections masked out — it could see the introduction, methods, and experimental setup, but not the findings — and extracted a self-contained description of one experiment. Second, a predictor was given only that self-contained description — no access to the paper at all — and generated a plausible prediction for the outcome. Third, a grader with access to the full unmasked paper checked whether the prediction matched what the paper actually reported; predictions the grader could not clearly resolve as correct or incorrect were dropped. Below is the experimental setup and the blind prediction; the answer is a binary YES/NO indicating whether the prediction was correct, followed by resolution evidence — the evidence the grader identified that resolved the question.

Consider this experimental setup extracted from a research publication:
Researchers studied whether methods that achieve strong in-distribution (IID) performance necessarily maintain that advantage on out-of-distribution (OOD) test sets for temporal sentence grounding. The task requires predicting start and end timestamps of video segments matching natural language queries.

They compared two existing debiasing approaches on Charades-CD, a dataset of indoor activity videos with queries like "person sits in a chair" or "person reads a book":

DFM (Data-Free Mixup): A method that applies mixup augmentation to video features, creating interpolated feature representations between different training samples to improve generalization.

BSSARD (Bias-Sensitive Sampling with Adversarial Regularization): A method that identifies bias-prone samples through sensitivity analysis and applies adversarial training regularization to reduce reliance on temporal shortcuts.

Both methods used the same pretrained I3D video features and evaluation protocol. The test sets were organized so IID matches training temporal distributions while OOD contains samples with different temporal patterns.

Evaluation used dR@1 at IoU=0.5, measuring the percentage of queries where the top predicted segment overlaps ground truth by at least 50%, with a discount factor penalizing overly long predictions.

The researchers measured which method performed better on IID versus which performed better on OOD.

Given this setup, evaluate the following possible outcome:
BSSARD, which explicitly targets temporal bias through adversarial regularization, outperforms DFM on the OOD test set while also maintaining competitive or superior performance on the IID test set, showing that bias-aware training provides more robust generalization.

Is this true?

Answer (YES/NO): NO